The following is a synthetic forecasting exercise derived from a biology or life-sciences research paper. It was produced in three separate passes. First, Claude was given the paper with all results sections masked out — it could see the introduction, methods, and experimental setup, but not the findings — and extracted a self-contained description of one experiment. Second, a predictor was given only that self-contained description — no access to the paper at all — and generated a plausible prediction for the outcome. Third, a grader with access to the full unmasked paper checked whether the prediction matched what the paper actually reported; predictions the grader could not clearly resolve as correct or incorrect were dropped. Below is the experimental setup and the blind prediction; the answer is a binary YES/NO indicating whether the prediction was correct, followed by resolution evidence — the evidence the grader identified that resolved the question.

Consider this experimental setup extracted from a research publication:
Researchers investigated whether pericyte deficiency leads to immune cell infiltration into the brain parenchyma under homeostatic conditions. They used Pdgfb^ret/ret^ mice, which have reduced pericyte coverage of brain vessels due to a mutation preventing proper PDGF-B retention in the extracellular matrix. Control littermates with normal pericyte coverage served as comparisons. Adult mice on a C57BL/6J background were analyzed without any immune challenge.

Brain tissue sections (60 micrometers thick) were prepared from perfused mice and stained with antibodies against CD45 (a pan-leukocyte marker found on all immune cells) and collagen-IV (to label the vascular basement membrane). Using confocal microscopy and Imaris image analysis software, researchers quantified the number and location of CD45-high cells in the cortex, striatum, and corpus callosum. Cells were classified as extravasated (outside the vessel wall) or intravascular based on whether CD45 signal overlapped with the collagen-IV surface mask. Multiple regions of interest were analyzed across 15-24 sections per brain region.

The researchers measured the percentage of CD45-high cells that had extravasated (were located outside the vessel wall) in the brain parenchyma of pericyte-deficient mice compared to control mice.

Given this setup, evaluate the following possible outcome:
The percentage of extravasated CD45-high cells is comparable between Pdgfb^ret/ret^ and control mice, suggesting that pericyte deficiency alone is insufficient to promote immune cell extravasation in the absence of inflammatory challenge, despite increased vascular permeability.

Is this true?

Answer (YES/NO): NO